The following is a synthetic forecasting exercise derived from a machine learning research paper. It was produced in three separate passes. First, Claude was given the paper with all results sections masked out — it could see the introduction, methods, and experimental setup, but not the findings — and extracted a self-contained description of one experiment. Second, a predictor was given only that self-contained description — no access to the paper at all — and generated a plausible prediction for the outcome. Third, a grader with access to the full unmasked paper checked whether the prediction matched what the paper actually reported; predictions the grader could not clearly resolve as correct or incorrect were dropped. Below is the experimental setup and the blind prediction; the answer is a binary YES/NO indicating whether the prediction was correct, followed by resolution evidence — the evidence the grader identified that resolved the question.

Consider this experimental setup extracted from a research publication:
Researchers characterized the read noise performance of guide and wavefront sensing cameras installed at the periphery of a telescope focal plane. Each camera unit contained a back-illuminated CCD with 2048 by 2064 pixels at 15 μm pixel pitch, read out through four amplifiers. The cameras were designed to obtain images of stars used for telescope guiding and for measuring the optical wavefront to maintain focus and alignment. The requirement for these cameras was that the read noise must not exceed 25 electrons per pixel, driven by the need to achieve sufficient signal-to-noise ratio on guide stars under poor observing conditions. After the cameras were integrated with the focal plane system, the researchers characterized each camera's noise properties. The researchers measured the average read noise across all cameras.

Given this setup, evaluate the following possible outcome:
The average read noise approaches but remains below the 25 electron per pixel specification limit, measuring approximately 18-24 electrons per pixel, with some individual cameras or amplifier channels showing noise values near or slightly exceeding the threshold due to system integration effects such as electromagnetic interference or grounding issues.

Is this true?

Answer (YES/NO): NO